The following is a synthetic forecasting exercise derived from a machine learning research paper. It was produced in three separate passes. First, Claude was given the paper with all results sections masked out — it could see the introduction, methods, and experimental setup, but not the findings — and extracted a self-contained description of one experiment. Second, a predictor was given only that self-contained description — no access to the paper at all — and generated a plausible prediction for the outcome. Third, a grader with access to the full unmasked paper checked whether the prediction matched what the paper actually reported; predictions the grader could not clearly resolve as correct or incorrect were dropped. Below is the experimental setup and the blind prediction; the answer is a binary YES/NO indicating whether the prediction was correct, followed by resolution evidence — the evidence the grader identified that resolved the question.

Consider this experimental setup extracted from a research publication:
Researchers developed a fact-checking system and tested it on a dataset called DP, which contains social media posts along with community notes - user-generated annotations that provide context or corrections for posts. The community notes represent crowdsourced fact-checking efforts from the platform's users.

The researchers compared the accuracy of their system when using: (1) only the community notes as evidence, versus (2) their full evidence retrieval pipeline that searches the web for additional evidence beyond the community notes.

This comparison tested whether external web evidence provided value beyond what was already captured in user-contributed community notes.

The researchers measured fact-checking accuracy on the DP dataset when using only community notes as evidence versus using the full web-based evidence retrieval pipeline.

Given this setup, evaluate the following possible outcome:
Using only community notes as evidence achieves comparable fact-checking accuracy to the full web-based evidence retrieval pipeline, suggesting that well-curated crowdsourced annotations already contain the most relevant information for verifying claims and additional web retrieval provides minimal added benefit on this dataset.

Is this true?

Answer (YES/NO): NO